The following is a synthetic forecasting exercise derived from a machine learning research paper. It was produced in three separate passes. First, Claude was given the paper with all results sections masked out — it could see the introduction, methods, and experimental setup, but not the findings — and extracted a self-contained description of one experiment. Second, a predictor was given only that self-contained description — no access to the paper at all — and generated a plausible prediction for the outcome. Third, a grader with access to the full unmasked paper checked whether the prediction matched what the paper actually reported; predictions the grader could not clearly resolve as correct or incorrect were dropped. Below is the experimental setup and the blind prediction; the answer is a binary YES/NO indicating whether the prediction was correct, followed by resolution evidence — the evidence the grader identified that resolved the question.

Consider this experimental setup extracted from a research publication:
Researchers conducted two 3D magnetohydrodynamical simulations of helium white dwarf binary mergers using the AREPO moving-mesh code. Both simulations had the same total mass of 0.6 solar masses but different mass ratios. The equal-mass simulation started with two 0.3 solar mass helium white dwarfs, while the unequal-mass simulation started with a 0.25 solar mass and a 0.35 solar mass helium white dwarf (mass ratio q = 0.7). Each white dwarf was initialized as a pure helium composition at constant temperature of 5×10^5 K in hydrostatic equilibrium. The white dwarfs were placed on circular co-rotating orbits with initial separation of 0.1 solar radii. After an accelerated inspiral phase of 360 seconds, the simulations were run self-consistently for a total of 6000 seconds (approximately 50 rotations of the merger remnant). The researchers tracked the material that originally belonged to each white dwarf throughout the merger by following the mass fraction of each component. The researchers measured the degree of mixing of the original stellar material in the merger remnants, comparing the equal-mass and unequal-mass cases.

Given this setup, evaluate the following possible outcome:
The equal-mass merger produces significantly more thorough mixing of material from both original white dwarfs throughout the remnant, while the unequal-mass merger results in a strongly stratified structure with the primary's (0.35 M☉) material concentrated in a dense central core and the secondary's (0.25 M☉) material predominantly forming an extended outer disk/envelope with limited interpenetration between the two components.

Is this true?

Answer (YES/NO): NO